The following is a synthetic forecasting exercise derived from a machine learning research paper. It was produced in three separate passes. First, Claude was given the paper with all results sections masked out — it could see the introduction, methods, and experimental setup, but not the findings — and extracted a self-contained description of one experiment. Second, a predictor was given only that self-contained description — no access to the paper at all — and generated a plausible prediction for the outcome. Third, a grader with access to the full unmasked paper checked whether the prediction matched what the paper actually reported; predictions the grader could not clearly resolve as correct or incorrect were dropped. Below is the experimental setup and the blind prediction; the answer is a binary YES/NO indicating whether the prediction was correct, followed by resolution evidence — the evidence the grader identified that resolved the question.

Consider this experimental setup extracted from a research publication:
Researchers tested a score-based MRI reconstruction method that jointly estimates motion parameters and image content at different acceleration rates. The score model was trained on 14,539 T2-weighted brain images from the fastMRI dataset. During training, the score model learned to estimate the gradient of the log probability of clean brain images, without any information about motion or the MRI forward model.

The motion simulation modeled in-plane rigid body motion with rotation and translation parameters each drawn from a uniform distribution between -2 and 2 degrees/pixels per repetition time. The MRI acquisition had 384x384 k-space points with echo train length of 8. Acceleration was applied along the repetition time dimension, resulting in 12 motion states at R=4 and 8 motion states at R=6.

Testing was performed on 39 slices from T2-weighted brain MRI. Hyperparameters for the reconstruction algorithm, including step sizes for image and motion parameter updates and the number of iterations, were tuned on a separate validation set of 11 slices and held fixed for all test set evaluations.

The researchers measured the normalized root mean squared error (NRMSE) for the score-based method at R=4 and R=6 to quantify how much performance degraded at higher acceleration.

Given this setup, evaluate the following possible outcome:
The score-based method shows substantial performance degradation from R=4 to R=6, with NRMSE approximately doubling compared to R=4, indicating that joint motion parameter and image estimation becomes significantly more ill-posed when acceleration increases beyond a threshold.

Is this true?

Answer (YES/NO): NO